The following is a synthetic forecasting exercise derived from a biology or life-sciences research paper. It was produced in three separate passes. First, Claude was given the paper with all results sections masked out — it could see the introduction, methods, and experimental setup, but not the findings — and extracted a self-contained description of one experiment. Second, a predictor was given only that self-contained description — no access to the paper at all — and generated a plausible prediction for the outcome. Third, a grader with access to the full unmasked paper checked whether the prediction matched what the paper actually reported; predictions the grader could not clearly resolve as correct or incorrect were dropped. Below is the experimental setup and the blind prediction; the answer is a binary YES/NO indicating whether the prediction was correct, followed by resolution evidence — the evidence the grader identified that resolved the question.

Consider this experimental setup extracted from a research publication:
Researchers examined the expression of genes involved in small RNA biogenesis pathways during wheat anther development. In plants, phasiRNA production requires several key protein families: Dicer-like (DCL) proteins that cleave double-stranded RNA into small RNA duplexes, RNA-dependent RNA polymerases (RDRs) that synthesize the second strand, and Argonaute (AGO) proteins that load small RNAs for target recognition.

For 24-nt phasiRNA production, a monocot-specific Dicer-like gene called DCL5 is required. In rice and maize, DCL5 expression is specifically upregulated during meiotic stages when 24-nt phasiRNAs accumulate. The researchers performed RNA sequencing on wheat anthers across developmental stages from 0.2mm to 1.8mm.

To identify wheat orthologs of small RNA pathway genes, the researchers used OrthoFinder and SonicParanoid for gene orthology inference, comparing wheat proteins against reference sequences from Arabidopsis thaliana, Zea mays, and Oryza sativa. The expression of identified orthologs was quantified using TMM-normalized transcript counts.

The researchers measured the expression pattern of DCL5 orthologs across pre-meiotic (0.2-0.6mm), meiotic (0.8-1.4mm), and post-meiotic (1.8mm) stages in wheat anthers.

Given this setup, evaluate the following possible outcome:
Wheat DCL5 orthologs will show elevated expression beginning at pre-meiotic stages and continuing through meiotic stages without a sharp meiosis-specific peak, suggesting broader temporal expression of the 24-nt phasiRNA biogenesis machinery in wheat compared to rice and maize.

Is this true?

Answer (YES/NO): NO